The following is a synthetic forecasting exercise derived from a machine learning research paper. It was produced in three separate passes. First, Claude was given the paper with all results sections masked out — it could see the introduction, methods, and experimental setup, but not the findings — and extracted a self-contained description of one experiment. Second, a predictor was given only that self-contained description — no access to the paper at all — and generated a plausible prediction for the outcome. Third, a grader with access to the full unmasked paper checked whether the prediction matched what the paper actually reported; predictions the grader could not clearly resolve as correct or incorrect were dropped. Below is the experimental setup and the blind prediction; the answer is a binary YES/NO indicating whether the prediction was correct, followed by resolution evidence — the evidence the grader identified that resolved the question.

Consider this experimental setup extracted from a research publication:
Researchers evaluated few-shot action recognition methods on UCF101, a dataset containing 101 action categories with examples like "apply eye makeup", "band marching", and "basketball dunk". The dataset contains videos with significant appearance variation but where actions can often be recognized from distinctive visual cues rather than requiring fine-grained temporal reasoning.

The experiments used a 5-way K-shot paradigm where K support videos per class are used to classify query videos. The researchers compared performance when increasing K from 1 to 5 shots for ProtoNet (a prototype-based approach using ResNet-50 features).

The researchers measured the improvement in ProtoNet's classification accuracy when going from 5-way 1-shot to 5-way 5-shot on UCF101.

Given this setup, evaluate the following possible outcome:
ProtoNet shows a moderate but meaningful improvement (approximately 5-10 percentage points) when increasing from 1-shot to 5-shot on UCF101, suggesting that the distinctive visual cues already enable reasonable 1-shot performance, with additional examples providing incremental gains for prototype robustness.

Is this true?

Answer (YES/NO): NO